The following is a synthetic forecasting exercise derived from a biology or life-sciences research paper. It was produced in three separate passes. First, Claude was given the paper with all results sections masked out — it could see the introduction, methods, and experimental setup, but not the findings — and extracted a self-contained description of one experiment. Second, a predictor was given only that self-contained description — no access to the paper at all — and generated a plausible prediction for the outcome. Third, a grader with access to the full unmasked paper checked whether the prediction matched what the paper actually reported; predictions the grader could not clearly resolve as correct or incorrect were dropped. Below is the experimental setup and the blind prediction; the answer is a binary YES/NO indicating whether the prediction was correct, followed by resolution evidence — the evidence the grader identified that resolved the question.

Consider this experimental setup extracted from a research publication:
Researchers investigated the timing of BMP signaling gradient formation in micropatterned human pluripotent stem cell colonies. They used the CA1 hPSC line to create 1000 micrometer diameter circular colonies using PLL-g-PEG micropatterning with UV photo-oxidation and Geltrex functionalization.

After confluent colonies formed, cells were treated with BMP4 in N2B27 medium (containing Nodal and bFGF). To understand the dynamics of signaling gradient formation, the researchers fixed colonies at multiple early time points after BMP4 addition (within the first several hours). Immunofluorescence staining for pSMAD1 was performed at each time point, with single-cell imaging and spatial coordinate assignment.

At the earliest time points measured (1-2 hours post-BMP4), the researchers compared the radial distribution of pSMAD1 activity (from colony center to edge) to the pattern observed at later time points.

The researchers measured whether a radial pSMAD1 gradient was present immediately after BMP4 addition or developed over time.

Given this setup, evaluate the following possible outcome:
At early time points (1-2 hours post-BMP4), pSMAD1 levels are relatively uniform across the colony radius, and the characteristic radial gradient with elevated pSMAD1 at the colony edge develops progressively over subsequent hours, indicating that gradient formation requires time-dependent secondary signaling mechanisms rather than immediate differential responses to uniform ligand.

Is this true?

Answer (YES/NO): YES